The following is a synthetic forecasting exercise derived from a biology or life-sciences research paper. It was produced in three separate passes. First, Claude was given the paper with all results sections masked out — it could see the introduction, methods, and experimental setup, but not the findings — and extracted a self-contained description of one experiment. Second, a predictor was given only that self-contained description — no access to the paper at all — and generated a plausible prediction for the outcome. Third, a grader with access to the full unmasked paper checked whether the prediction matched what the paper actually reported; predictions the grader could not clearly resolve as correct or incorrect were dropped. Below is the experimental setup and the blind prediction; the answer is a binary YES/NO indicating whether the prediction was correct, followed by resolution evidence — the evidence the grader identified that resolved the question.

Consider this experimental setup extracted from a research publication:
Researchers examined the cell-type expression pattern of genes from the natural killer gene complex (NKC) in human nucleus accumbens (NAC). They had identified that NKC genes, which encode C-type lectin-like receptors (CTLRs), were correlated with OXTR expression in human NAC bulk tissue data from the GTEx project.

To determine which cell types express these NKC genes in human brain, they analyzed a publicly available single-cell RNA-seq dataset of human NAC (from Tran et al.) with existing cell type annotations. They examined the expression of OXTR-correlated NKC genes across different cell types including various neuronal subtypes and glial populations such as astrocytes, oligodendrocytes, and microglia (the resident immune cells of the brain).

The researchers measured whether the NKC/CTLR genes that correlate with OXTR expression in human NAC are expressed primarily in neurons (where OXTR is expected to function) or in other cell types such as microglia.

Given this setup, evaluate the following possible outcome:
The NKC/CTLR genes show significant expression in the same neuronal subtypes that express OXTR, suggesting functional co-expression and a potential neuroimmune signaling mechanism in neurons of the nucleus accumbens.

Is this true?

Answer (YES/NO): NO